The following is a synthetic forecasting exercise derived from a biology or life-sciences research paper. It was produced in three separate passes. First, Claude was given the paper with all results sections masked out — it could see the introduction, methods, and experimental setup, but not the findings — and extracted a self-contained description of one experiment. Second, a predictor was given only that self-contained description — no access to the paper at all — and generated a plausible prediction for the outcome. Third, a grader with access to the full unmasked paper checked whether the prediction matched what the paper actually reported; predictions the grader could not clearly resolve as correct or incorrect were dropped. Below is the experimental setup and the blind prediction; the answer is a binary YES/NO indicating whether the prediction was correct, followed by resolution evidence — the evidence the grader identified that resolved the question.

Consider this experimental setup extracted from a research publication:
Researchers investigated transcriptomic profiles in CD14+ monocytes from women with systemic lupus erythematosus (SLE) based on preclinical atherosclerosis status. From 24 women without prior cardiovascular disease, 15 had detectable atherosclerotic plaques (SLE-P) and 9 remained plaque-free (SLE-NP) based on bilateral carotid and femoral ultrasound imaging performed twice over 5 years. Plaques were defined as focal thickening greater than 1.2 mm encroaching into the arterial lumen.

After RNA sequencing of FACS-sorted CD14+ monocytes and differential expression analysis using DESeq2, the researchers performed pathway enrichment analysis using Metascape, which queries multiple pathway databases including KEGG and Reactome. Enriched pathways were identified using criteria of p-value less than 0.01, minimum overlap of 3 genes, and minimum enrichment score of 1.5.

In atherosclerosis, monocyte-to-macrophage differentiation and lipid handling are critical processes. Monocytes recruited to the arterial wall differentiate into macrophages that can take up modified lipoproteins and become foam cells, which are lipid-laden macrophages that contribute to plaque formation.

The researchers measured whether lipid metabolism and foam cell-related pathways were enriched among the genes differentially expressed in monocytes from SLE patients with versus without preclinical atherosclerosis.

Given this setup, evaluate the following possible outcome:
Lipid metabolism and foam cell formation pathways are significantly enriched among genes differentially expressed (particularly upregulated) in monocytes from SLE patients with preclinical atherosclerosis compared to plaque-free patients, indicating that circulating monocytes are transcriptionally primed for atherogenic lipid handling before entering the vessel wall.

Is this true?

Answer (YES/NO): NO